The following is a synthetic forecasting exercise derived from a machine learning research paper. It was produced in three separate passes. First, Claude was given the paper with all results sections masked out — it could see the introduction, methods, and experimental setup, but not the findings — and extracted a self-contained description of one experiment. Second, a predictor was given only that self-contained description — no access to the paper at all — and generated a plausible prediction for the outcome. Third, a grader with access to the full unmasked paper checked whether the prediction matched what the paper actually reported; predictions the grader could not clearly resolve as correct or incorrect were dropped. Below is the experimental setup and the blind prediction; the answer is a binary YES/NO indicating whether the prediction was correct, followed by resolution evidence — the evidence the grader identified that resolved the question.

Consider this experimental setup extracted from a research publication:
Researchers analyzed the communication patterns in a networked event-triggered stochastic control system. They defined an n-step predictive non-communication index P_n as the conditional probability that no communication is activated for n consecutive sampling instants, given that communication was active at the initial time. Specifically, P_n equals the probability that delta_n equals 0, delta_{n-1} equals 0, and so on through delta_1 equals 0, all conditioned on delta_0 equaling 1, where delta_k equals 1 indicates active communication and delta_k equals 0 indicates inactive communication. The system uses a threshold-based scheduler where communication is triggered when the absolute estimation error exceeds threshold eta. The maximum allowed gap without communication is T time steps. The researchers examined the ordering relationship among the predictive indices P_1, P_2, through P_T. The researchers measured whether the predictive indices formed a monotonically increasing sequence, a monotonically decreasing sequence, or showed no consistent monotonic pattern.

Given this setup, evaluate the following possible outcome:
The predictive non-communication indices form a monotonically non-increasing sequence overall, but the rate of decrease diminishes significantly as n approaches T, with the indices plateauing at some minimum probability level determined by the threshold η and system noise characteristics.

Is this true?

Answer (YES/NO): NO